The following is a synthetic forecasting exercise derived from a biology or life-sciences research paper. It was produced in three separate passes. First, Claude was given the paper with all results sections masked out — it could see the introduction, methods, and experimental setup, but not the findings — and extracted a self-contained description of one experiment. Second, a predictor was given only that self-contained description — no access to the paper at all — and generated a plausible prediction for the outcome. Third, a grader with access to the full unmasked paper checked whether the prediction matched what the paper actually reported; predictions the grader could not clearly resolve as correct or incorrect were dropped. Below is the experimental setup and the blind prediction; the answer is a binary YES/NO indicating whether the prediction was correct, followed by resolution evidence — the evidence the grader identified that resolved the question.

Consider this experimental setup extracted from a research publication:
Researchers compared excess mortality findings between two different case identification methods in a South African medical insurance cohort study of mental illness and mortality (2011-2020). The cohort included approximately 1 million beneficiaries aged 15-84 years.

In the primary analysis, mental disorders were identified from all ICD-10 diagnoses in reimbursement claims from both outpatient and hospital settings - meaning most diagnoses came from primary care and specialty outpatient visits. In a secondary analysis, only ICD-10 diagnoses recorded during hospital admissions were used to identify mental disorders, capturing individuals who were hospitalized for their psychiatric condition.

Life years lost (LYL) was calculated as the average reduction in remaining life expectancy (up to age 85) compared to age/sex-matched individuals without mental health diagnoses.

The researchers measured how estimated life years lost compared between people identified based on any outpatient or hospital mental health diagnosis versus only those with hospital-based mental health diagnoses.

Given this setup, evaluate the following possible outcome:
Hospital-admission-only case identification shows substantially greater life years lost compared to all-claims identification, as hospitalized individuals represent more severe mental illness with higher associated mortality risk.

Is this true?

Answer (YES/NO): YES